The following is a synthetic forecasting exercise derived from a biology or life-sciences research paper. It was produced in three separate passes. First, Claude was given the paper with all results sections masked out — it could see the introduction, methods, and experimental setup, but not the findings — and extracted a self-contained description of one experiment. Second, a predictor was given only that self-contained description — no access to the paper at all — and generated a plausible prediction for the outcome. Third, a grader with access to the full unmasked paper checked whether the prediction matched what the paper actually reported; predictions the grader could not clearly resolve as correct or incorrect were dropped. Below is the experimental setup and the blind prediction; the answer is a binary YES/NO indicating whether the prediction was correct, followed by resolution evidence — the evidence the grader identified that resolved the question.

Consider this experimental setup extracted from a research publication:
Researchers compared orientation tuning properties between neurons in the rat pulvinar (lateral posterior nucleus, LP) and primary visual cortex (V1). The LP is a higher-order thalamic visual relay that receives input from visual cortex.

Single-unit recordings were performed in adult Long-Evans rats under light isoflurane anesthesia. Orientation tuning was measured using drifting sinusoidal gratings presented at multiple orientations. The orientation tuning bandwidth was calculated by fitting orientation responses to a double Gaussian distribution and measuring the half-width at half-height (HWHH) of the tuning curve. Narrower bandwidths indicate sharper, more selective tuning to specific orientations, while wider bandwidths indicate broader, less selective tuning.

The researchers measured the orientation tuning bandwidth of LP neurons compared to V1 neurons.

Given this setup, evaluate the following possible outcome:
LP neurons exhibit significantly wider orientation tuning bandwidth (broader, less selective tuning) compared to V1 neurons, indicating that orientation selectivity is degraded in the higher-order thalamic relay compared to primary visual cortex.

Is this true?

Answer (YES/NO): YES